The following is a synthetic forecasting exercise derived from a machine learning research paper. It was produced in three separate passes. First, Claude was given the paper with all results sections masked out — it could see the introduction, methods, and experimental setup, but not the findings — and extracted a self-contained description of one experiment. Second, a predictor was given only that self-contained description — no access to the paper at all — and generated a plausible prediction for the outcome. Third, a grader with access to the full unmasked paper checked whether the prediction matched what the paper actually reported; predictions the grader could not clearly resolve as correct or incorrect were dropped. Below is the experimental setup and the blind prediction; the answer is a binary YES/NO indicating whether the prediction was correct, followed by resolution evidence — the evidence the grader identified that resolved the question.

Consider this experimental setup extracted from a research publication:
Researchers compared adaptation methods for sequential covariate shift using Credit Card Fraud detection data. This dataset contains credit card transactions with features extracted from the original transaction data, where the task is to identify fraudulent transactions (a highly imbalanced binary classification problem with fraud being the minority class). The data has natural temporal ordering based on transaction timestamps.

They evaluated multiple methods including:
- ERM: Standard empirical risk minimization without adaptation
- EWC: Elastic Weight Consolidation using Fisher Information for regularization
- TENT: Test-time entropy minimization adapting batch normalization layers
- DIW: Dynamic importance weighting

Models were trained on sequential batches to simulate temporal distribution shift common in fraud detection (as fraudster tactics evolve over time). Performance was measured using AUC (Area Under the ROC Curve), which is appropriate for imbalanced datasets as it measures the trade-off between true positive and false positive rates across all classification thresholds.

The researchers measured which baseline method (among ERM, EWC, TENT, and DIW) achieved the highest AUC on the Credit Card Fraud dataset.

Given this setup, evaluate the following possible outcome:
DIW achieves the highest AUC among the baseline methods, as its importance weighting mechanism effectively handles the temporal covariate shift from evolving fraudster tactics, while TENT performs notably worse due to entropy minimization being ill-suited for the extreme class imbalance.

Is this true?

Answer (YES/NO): NO